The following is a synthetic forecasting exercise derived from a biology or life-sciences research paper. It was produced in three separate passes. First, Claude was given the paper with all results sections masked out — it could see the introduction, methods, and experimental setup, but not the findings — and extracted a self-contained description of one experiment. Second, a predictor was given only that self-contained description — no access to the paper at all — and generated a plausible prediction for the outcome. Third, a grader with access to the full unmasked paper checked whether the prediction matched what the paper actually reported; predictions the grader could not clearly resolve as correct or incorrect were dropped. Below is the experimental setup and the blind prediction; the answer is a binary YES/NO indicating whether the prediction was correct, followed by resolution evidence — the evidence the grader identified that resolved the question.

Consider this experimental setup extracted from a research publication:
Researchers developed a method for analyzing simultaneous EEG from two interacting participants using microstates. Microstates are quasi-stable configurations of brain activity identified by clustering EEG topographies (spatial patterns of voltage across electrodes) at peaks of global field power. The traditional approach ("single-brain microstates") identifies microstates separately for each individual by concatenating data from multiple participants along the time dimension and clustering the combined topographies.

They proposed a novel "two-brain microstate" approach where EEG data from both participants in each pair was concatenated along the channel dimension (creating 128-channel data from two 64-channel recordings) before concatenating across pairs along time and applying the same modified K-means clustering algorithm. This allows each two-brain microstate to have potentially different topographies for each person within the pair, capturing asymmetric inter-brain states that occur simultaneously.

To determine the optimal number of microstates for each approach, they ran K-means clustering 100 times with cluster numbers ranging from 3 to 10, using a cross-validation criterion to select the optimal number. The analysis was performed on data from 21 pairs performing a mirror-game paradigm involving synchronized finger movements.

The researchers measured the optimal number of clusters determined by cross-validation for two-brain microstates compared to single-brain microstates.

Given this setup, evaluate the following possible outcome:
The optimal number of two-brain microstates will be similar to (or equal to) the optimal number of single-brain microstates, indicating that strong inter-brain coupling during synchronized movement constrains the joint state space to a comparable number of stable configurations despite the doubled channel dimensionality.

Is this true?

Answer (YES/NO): NO